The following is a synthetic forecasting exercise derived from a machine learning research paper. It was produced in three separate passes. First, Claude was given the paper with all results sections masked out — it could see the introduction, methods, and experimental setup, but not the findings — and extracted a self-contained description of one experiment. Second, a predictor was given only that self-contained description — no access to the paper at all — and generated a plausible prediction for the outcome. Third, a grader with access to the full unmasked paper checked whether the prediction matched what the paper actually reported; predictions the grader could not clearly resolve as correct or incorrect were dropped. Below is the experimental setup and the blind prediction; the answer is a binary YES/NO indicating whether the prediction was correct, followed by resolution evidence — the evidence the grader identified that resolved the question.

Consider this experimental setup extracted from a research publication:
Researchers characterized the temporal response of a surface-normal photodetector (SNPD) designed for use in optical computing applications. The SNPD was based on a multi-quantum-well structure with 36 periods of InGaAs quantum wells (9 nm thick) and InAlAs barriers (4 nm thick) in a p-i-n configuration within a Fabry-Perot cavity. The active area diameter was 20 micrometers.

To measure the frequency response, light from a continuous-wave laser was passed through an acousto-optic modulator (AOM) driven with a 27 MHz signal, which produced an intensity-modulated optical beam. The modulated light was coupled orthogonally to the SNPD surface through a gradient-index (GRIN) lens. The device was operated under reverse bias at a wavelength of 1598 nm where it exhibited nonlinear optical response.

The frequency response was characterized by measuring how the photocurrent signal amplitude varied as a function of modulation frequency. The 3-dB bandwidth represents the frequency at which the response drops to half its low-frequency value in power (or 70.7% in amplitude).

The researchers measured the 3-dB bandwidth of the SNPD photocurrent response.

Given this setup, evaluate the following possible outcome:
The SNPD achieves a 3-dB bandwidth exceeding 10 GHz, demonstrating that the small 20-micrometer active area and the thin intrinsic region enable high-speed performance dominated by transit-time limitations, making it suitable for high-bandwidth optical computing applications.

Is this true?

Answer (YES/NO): NO